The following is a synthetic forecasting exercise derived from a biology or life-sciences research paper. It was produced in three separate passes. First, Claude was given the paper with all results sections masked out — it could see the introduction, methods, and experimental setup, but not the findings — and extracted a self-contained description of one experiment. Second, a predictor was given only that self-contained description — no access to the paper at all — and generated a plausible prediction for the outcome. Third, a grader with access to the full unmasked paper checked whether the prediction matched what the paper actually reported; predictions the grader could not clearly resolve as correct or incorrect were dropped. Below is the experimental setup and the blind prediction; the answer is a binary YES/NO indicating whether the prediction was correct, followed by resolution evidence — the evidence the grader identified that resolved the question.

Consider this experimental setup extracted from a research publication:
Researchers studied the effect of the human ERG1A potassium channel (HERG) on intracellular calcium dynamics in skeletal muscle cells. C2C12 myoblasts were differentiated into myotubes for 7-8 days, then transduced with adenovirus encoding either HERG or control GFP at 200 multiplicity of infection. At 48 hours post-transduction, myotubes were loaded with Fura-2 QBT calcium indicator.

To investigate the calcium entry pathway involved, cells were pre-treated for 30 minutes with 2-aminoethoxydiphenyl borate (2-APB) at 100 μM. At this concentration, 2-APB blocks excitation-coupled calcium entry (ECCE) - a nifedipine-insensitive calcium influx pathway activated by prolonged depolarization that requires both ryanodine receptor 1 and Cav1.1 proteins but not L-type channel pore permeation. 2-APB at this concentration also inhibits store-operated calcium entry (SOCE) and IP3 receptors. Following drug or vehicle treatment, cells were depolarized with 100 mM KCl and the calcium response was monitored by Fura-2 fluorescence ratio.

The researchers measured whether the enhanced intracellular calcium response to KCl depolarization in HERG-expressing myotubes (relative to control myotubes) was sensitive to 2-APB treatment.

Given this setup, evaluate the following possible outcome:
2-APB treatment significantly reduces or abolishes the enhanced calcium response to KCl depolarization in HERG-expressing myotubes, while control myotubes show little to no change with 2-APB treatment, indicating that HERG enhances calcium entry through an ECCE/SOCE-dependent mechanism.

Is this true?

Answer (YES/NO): NO